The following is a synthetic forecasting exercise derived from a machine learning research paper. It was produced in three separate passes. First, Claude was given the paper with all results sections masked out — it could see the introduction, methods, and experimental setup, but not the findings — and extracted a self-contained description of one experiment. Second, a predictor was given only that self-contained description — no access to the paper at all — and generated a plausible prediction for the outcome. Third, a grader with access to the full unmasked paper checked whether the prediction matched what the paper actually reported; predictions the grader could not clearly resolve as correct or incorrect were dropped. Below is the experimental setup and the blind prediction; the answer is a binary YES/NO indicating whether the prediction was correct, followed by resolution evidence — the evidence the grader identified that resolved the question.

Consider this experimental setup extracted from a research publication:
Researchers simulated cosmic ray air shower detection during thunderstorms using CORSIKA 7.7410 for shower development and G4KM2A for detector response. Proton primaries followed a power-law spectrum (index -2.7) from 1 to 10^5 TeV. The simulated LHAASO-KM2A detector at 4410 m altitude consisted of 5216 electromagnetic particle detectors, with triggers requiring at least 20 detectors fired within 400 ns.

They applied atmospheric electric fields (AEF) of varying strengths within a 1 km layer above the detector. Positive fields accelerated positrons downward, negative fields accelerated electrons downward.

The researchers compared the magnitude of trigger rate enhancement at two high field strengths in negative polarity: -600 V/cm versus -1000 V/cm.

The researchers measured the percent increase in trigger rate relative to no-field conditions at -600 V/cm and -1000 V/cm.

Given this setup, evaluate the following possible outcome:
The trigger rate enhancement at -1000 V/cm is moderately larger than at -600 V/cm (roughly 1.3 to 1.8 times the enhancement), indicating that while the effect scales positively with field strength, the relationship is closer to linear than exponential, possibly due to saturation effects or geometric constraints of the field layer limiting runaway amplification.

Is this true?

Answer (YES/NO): NO